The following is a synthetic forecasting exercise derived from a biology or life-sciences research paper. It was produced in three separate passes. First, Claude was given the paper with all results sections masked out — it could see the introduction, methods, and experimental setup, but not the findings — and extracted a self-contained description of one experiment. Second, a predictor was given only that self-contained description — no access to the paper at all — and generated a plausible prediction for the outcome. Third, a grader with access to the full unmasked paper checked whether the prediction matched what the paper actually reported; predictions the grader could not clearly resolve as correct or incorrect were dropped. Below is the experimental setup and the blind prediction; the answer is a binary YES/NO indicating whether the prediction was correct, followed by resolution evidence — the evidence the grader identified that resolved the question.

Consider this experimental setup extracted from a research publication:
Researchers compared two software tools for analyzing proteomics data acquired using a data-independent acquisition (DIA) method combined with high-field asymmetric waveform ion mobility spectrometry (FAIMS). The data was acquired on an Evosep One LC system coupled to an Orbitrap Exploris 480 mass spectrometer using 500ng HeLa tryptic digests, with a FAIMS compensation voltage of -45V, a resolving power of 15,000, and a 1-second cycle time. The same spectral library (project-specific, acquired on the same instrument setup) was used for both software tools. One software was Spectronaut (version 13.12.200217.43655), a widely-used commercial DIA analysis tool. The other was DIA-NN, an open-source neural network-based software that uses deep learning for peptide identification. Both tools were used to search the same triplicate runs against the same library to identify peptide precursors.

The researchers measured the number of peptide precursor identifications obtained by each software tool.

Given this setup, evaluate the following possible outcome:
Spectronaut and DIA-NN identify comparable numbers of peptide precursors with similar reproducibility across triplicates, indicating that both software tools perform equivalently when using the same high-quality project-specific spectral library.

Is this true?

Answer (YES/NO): NO